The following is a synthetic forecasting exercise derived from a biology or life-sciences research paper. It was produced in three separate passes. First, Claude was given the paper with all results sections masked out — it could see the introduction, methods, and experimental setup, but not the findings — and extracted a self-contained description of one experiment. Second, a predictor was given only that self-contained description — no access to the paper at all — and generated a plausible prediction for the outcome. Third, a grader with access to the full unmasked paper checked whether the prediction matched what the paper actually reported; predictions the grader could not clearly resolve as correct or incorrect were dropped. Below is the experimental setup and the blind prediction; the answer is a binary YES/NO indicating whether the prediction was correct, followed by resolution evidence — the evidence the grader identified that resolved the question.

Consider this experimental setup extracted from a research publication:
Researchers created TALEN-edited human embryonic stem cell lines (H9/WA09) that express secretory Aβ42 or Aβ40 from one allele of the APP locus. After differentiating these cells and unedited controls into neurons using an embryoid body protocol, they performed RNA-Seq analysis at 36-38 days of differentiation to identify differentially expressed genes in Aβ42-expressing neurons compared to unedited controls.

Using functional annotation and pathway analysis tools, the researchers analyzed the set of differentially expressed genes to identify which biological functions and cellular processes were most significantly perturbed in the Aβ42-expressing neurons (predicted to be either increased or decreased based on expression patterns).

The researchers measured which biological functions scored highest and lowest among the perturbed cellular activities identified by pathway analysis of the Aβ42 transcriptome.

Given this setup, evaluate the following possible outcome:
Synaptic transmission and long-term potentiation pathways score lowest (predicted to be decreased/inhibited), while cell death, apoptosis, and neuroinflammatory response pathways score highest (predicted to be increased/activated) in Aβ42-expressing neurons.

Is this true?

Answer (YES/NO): NO